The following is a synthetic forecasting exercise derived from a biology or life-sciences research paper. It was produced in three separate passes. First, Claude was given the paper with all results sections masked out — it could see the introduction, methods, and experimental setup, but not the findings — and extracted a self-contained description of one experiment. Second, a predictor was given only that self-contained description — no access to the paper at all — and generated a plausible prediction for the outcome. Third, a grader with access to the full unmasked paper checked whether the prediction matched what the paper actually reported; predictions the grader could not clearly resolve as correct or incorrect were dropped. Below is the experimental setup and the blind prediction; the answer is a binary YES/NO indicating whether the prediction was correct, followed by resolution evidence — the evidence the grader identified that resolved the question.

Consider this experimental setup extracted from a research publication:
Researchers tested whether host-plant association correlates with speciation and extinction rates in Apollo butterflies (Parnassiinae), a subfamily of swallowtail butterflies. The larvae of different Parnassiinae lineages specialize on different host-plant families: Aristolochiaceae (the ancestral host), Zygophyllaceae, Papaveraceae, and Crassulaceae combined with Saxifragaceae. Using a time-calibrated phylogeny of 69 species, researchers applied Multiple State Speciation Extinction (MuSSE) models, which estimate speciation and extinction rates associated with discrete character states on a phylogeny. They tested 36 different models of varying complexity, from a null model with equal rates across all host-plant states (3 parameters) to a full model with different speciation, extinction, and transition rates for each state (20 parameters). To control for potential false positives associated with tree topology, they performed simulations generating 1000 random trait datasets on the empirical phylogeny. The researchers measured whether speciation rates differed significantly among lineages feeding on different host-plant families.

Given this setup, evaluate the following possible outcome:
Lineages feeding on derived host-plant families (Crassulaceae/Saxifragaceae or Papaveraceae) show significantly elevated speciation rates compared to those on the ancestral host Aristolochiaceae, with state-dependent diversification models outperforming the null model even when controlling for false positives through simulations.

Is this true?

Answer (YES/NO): YES